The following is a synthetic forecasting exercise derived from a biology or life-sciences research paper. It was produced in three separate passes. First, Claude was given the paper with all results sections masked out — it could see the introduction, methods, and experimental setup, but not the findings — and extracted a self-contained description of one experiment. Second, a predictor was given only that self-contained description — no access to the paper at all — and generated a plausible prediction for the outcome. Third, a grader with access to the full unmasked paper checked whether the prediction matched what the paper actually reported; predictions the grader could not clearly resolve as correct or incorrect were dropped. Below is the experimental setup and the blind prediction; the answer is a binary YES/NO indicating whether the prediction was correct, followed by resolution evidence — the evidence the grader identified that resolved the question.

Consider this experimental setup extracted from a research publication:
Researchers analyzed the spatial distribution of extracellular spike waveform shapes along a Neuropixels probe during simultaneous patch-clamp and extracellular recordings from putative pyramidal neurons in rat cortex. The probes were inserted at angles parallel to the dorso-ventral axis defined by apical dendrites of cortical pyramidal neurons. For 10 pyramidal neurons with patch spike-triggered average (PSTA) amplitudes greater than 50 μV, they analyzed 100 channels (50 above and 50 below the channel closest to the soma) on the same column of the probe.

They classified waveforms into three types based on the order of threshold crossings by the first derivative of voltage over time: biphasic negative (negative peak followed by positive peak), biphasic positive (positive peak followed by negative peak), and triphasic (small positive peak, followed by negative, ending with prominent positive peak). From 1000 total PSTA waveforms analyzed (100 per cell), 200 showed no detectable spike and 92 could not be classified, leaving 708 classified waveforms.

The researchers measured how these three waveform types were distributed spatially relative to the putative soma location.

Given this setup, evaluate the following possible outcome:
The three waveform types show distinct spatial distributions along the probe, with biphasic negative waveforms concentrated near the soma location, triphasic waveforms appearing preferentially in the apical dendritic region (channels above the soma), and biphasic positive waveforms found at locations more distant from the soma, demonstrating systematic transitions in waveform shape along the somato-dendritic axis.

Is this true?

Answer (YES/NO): YES